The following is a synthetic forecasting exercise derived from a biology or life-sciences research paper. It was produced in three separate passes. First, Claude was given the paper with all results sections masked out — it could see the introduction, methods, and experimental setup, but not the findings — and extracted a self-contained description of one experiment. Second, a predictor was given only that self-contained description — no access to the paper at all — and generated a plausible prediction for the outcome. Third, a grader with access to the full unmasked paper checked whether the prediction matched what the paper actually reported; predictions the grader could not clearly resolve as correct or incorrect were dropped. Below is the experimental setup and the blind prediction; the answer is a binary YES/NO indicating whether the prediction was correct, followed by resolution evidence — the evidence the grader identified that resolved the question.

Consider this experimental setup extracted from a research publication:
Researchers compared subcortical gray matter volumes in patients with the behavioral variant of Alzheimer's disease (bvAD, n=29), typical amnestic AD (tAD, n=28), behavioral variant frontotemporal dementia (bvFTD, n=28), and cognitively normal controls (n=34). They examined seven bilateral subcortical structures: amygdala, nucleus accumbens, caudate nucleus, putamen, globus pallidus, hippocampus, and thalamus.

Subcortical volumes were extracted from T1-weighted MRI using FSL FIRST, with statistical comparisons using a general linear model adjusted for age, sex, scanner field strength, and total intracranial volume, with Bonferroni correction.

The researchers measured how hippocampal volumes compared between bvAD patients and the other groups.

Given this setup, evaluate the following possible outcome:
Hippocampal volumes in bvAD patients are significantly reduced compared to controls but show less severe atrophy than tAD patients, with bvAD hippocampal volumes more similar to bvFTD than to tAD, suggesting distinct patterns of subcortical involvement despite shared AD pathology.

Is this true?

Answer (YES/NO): NO